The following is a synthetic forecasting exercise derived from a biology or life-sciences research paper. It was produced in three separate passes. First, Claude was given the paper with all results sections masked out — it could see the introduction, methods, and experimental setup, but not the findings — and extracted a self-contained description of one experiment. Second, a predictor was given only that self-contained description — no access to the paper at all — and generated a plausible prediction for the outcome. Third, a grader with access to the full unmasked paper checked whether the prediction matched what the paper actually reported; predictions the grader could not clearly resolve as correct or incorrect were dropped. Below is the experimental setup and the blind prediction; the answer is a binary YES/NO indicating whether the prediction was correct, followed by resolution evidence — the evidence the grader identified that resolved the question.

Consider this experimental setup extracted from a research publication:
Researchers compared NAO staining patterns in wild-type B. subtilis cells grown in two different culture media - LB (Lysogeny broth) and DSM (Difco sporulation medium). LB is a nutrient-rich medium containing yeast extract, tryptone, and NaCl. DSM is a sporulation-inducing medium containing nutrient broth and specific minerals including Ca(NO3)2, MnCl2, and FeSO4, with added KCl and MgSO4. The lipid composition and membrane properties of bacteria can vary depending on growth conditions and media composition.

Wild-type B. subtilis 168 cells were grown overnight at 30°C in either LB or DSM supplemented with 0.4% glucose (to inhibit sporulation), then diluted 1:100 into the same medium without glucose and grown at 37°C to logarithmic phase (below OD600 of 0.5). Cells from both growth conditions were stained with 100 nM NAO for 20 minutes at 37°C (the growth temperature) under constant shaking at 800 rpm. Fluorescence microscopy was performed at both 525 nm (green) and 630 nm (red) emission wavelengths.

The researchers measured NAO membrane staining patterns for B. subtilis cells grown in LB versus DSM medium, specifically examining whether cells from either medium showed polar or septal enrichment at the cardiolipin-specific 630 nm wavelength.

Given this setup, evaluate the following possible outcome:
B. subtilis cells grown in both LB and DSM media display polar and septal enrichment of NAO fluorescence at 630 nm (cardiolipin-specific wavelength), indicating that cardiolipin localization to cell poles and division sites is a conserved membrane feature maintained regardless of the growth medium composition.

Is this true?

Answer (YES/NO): NO